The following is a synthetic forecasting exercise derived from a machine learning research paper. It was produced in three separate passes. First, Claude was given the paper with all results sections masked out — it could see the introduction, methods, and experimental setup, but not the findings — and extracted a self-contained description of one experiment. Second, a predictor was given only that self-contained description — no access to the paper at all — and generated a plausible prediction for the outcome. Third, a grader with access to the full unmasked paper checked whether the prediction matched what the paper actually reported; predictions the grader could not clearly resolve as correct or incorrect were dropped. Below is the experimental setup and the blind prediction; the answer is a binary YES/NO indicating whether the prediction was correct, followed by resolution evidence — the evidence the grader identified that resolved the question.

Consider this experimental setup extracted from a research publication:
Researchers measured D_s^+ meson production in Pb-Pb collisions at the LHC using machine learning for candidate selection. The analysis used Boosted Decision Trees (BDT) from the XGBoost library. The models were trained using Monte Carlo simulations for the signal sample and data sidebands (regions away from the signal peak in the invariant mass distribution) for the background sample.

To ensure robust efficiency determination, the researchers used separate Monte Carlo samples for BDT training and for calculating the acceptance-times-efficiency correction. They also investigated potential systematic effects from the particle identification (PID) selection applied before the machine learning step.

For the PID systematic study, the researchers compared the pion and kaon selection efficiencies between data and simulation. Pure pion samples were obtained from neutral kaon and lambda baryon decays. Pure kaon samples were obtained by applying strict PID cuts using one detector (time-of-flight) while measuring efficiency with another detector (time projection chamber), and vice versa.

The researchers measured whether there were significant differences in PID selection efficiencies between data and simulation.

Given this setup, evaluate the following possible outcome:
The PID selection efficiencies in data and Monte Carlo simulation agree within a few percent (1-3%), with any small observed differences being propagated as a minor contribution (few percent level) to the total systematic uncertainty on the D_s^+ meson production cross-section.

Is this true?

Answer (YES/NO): NO